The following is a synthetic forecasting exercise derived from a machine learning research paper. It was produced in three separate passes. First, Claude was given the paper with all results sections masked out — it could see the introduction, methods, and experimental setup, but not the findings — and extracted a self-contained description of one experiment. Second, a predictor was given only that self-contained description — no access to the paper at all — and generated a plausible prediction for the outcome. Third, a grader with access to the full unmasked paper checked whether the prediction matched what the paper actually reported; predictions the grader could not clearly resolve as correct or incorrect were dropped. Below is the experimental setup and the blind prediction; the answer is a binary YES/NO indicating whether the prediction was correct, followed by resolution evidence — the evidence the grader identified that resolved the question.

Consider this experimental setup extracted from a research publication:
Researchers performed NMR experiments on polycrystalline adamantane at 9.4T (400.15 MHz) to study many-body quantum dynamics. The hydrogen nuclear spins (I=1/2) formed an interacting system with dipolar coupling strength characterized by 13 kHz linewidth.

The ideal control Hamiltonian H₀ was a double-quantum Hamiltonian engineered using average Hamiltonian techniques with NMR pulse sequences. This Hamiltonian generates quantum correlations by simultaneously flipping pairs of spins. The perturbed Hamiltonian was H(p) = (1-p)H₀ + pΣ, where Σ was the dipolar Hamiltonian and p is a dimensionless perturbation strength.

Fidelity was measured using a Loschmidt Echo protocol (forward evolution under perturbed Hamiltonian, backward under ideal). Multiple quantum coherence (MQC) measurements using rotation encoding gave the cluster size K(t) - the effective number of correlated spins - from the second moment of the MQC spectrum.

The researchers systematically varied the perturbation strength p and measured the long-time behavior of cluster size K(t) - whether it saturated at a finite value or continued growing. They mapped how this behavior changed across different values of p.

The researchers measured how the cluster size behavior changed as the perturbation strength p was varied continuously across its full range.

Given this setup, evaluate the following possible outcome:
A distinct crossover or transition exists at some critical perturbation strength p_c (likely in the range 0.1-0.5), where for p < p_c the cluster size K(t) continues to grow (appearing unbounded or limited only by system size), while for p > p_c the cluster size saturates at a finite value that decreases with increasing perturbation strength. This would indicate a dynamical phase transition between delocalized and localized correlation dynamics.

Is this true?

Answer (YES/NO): NO